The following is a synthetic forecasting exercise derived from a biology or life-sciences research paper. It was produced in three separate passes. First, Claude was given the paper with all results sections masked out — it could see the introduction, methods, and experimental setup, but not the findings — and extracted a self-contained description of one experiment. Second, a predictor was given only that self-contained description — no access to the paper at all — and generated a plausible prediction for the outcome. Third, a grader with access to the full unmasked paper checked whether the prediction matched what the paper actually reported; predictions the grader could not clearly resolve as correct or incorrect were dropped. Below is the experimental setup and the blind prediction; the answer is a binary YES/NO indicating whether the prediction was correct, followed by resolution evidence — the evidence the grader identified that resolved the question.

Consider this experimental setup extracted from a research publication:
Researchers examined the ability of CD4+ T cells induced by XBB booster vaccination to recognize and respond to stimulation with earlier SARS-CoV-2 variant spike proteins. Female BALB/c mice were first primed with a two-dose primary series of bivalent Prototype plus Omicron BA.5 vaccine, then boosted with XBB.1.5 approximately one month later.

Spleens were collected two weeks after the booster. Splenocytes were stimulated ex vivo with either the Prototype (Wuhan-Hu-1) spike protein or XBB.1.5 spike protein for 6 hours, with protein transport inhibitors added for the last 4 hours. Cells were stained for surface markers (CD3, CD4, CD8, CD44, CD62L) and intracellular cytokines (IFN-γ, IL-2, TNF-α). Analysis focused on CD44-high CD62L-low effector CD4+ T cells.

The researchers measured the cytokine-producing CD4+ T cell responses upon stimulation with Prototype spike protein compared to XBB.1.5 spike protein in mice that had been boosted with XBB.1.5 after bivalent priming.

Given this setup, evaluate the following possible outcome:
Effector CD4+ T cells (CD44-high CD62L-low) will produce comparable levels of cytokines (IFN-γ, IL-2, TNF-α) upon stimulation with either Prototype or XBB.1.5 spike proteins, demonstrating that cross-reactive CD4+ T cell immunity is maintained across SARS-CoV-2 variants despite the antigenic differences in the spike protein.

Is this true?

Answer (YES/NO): YES